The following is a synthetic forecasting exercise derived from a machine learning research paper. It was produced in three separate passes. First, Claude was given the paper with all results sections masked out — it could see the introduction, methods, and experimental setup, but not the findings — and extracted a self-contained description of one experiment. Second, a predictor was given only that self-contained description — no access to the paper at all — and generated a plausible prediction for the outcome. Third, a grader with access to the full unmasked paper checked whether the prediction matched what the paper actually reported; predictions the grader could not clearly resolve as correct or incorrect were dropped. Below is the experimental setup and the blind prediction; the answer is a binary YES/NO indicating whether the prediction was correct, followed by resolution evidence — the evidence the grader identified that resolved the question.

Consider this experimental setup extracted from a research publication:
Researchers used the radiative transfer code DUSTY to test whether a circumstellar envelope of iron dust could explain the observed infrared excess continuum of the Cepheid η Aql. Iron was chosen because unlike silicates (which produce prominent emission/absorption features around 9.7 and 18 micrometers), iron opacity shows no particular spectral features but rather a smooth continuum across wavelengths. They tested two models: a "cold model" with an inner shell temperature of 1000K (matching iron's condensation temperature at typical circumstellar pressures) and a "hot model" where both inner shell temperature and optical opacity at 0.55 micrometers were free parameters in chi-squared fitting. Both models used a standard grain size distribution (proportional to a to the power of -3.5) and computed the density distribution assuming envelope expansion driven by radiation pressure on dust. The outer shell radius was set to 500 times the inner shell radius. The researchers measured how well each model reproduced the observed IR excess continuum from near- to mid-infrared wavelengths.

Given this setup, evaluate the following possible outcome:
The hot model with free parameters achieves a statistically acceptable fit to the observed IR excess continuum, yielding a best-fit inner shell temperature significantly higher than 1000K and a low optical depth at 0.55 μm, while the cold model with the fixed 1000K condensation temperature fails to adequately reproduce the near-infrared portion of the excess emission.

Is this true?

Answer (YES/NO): NO